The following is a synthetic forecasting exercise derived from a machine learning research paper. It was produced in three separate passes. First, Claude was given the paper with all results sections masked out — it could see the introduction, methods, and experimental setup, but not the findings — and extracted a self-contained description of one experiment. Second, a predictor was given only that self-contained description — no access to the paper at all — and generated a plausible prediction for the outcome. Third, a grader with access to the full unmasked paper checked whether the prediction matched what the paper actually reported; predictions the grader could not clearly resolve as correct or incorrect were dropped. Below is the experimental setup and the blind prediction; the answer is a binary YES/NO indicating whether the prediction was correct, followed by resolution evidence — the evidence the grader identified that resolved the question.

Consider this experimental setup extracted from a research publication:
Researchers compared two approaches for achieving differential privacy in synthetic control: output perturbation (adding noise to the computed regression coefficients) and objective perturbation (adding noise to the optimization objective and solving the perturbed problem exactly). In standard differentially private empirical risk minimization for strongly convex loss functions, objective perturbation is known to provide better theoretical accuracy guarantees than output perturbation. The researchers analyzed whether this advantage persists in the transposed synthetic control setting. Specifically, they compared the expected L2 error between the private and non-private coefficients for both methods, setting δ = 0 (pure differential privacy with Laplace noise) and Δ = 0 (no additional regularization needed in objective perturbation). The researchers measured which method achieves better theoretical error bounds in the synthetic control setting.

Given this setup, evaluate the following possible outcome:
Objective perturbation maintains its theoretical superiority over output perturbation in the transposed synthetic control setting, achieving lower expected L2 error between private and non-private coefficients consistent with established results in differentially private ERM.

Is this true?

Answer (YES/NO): NO